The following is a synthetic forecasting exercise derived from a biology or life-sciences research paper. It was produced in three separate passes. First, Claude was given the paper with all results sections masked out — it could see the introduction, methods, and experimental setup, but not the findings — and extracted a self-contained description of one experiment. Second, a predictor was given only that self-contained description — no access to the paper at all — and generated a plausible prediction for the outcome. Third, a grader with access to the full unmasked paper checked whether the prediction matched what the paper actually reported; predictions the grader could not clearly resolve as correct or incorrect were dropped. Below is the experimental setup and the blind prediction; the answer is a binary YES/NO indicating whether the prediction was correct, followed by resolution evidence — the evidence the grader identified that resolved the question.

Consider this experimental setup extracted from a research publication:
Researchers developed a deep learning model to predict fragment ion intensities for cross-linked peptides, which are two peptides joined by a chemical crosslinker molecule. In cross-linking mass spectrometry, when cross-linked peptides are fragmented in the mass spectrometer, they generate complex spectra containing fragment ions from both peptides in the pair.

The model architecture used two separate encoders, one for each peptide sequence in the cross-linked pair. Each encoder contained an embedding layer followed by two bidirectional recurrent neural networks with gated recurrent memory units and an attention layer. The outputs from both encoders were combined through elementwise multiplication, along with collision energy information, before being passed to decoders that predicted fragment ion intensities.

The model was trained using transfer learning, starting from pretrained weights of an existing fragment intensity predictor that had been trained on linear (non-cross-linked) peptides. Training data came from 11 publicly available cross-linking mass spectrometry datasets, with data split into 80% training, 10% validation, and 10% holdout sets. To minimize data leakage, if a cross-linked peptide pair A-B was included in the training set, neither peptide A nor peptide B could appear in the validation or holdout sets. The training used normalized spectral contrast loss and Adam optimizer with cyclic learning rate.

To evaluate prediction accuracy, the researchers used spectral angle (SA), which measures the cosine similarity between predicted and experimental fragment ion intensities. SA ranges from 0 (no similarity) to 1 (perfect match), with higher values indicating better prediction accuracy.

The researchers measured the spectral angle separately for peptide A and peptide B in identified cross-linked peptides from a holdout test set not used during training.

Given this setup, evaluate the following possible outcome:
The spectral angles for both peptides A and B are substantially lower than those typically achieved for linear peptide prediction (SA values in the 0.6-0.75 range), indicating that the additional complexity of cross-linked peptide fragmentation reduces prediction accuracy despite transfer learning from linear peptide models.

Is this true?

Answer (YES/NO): NO